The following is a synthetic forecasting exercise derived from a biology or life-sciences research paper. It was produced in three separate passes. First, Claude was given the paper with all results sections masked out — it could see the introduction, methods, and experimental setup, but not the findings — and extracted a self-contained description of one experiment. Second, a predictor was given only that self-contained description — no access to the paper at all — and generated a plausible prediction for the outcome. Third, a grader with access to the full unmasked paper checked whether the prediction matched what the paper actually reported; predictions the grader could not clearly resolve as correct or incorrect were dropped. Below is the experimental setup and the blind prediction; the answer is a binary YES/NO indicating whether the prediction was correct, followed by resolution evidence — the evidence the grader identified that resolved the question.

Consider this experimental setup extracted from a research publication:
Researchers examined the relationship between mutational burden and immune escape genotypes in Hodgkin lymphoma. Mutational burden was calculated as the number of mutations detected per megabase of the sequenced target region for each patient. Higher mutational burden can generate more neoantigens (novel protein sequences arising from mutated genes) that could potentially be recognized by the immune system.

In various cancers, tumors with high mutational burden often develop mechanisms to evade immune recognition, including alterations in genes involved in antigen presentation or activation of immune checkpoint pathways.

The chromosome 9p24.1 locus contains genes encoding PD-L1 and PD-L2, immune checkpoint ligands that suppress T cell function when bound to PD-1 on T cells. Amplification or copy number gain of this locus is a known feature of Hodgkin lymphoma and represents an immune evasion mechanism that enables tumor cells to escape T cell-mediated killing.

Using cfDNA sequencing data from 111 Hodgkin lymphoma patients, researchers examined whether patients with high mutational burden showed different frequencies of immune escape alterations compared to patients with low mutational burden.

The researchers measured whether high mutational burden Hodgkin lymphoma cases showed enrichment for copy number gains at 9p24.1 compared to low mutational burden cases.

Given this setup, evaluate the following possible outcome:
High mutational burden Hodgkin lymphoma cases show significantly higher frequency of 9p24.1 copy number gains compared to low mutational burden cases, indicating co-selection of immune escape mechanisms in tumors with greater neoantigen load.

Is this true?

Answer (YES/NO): YES